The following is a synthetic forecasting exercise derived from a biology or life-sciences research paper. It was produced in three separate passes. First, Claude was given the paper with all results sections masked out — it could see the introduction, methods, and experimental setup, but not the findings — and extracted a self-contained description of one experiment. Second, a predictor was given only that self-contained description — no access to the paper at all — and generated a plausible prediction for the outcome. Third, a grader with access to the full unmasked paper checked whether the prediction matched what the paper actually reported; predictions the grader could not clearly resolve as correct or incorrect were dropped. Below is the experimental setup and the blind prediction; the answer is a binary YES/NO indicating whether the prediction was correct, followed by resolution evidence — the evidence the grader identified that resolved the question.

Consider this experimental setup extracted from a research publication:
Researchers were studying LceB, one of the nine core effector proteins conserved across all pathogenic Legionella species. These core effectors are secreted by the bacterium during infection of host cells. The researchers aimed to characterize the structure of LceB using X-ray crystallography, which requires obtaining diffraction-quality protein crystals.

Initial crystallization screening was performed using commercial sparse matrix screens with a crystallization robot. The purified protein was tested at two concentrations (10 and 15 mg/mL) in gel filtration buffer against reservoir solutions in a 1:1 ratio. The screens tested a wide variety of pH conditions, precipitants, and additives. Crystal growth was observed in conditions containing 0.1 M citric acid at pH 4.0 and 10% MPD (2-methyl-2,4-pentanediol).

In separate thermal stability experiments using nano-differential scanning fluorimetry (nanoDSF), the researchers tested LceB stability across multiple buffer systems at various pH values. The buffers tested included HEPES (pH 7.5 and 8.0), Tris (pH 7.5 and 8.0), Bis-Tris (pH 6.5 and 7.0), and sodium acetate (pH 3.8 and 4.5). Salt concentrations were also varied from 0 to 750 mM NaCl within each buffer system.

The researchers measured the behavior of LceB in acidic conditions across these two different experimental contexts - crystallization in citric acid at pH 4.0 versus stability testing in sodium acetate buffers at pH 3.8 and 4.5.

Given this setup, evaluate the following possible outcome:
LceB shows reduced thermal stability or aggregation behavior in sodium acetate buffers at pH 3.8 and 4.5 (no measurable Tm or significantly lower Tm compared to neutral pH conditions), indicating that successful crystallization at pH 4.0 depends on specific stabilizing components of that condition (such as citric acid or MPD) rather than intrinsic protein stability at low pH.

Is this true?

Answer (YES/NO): YES